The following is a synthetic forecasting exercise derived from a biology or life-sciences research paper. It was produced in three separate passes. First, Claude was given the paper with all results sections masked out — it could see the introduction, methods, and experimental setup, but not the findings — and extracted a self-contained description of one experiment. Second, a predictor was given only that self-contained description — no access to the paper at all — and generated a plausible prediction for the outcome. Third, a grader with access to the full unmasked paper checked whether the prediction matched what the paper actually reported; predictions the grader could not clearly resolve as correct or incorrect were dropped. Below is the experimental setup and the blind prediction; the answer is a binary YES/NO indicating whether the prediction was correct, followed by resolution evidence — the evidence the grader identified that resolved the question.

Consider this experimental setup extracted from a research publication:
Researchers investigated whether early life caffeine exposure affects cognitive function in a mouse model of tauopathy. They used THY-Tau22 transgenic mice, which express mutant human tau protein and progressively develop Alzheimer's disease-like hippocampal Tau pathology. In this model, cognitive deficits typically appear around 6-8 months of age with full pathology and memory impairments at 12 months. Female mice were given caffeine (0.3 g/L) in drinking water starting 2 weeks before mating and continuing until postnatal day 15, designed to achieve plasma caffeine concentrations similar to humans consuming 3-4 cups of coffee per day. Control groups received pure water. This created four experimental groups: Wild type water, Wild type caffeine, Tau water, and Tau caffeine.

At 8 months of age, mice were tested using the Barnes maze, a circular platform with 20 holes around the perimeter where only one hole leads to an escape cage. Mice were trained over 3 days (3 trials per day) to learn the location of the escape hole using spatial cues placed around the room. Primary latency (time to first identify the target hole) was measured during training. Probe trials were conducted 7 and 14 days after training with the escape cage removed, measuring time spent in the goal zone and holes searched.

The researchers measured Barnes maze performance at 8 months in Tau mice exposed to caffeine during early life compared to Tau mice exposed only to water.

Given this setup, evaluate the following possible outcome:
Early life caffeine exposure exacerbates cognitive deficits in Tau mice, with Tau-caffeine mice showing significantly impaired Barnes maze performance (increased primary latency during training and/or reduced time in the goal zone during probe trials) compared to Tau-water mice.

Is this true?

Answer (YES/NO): NO